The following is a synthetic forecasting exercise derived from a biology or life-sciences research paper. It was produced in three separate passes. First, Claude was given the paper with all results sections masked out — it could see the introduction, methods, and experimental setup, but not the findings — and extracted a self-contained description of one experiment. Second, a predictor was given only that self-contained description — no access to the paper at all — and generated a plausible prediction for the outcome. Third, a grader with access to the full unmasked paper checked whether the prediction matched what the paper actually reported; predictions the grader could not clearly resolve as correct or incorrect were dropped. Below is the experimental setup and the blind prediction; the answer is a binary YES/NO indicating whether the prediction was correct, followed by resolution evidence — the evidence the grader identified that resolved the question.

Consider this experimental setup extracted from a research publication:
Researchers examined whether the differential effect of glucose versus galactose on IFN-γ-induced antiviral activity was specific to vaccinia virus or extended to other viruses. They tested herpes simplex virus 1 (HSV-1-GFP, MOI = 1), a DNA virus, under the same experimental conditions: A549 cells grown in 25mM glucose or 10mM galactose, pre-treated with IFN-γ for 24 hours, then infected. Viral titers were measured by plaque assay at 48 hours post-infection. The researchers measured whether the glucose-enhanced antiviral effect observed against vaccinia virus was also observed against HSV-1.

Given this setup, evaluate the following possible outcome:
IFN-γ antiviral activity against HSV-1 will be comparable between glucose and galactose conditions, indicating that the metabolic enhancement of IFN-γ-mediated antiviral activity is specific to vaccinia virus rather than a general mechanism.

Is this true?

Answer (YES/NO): NO